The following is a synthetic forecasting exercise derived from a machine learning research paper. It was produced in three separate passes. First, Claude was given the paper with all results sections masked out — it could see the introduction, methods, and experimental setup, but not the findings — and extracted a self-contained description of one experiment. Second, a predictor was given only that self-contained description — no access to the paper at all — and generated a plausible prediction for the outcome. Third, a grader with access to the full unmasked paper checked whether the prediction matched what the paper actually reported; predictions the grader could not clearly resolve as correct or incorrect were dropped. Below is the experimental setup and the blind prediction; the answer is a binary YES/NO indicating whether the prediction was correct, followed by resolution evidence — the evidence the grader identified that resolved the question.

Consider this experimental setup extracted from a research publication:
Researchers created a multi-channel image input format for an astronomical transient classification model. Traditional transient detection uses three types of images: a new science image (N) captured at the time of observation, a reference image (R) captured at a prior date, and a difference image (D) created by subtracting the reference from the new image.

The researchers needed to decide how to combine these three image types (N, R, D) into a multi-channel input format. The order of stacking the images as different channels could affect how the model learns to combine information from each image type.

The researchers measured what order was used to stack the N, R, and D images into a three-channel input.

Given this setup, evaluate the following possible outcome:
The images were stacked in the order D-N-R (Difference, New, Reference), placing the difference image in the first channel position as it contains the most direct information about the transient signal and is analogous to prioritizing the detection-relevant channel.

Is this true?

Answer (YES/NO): NO